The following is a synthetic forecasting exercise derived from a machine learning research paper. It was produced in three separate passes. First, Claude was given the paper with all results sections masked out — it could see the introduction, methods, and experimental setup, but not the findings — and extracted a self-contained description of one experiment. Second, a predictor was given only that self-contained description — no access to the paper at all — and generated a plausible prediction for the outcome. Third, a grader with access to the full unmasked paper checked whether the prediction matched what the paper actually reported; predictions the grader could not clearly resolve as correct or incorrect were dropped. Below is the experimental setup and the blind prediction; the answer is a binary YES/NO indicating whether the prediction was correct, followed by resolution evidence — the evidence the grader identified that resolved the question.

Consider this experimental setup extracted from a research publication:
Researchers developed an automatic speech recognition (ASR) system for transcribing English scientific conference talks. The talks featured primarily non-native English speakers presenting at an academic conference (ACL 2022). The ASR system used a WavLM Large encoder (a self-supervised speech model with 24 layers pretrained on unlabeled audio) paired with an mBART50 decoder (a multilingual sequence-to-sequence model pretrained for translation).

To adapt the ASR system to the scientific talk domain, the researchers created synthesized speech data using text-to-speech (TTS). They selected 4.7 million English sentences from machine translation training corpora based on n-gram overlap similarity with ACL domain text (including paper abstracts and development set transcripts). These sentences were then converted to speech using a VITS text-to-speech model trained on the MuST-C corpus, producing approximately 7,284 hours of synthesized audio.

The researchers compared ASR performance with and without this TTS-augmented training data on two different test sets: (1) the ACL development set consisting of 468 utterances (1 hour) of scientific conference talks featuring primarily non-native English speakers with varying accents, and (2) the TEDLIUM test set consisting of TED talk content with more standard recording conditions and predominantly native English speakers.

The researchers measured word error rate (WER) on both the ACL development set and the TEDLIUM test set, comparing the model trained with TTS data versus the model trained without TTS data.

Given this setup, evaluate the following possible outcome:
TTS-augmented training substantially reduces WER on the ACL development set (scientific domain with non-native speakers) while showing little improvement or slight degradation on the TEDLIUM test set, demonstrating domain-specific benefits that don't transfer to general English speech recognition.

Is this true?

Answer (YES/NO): YES